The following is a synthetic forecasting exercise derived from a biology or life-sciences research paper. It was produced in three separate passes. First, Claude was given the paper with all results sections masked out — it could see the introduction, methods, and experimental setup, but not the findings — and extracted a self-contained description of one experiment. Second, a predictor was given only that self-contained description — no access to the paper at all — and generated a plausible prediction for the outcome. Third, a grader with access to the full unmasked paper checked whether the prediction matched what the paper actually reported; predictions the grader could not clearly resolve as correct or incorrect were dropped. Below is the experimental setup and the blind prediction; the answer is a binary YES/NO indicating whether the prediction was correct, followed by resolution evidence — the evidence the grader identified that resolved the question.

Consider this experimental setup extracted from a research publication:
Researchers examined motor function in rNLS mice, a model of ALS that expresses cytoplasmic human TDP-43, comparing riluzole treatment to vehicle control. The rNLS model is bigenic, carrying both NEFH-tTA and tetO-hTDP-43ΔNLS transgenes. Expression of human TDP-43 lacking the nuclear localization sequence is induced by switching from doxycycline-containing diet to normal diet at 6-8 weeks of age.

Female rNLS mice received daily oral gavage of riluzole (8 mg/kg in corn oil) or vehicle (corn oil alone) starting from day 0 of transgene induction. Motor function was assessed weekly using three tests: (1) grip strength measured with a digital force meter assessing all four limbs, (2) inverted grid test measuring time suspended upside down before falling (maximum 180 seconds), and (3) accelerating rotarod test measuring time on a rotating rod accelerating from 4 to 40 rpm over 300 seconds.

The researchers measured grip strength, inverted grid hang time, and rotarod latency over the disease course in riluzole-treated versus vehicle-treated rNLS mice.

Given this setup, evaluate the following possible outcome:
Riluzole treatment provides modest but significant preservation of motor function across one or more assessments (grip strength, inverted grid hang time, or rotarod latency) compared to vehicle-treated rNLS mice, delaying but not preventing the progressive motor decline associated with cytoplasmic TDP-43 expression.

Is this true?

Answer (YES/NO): NO